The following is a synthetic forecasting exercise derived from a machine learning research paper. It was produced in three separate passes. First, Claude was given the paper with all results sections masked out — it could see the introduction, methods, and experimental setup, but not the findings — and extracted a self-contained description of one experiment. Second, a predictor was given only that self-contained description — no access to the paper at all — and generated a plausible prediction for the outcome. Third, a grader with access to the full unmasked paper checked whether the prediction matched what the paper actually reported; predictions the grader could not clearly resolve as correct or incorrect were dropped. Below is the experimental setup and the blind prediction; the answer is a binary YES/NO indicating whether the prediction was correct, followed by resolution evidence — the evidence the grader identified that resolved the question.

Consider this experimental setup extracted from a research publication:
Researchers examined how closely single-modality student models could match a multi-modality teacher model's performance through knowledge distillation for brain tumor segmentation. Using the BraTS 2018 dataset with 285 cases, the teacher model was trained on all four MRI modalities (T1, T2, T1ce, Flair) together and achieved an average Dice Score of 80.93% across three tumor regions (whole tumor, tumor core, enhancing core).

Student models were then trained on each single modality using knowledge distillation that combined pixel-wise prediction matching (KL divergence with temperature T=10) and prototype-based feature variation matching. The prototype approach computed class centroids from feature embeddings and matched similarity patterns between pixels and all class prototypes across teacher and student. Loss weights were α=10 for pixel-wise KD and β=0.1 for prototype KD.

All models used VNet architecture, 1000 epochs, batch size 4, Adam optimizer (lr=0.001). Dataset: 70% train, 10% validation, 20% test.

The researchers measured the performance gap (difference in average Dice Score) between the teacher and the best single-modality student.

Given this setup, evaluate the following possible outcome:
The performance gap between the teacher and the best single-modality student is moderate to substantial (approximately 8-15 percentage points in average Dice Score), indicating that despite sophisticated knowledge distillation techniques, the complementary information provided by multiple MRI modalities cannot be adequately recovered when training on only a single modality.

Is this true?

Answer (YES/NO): NO